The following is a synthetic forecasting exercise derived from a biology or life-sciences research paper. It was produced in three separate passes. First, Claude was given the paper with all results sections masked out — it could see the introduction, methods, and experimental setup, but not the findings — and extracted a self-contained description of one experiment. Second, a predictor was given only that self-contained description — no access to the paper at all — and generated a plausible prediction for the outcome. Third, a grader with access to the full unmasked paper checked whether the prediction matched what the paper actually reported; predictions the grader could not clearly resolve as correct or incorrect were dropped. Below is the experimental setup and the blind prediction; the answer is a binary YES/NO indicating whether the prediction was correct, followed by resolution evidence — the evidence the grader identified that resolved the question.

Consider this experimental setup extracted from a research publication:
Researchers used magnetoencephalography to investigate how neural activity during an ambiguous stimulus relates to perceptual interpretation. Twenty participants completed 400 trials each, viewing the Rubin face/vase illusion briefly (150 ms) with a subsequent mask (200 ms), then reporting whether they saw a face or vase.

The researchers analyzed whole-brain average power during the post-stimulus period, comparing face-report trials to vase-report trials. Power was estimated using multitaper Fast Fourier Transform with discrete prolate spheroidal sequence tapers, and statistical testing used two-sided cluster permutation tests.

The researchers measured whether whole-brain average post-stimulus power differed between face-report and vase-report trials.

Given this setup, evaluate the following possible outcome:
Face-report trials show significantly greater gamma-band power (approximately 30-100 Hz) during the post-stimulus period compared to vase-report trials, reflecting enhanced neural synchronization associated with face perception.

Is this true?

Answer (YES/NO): NO